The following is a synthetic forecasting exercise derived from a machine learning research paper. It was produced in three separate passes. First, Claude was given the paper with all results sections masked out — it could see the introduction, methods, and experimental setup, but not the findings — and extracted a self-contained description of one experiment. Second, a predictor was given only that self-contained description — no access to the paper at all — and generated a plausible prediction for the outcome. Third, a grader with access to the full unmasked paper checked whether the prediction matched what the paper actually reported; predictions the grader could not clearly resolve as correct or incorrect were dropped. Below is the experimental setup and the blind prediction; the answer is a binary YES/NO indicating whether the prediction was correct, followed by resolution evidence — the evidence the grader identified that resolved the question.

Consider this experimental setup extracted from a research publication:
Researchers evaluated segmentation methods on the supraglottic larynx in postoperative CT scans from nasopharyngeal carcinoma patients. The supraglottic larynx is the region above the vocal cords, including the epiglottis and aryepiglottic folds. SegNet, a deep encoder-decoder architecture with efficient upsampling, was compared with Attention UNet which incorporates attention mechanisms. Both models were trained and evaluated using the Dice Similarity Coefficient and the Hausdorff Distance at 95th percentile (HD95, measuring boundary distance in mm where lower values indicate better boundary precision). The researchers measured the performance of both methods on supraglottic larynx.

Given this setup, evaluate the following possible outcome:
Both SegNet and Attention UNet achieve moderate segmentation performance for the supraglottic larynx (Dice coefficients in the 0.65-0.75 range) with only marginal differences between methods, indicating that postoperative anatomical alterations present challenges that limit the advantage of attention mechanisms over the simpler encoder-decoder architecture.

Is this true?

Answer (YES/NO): NO